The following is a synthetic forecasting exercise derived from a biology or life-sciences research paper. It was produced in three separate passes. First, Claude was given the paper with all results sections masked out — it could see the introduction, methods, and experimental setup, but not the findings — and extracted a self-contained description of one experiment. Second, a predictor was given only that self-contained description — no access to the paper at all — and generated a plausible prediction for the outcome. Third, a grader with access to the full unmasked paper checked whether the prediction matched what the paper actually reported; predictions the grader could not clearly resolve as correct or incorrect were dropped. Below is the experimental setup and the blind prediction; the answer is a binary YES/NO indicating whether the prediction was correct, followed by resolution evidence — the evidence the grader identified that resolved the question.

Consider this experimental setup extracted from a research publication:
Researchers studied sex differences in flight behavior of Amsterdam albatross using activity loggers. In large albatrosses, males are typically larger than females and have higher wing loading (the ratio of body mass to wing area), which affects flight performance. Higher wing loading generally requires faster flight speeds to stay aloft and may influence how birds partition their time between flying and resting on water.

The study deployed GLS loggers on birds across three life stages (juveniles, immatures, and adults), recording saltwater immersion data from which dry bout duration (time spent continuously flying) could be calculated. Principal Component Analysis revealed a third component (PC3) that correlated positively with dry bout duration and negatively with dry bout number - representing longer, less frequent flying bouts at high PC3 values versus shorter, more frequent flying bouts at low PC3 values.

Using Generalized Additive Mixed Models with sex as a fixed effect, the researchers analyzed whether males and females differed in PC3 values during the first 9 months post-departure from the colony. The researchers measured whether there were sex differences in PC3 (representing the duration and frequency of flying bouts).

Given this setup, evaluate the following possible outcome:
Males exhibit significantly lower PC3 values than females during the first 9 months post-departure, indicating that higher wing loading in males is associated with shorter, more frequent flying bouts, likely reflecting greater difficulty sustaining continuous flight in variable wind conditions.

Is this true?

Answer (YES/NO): NO